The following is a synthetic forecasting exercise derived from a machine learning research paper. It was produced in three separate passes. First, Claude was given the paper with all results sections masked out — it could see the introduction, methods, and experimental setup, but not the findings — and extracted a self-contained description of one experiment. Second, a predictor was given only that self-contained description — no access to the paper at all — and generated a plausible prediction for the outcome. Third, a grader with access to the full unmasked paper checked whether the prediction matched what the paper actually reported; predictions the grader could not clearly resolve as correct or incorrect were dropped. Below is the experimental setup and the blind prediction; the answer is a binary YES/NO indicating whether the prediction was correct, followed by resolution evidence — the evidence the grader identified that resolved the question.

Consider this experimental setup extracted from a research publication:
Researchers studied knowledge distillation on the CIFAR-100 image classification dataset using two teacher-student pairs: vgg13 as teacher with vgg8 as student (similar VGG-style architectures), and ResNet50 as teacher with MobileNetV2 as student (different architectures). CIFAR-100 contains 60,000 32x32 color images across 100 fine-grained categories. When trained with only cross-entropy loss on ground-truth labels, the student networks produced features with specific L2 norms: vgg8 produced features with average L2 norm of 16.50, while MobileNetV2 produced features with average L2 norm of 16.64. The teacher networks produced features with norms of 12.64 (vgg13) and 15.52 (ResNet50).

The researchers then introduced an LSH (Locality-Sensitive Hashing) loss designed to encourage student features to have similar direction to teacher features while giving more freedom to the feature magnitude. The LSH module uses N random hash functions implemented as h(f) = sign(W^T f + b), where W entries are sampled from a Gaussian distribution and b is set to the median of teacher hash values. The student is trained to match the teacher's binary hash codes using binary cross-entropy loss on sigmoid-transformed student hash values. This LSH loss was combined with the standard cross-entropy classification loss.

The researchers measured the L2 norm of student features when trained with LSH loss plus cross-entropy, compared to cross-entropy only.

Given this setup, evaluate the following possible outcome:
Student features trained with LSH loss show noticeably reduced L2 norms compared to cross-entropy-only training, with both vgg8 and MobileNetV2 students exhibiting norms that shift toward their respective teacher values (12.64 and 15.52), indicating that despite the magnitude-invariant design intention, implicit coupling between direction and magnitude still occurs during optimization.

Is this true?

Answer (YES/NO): NO